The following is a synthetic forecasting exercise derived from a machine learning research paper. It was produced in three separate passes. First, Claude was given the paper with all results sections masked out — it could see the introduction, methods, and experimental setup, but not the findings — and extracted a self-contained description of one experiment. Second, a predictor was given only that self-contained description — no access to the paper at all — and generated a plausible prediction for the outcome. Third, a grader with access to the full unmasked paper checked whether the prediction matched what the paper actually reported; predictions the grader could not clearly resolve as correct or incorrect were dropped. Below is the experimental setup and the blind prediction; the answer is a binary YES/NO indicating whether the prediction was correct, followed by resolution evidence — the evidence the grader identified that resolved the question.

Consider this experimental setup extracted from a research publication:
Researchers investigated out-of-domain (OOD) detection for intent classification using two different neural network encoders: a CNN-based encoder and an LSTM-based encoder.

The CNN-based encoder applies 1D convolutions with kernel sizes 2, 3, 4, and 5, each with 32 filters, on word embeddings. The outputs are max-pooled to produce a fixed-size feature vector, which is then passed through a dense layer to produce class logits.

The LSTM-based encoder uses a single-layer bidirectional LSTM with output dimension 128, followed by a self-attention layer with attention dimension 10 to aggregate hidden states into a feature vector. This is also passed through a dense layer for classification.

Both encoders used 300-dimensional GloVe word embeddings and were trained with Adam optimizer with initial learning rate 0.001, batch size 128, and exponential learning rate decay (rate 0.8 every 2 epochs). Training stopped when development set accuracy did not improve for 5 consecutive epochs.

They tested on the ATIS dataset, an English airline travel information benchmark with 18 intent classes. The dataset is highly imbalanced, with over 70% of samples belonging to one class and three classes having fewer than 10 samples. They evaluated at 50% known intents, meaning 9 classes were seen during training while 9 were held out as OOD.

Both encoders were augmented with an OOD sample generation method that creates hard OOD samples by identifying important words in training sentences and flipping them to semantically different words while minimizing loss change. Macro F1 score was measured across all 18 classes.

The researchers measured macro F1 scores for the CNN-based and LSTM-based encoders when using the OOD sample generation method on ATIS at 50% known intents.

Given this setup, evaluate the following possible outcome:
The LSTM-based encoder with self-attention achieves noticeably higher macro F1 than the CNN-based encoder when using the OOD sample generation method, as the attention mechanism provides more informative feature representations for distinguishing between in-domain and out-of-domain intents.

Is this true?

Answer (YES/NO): NO